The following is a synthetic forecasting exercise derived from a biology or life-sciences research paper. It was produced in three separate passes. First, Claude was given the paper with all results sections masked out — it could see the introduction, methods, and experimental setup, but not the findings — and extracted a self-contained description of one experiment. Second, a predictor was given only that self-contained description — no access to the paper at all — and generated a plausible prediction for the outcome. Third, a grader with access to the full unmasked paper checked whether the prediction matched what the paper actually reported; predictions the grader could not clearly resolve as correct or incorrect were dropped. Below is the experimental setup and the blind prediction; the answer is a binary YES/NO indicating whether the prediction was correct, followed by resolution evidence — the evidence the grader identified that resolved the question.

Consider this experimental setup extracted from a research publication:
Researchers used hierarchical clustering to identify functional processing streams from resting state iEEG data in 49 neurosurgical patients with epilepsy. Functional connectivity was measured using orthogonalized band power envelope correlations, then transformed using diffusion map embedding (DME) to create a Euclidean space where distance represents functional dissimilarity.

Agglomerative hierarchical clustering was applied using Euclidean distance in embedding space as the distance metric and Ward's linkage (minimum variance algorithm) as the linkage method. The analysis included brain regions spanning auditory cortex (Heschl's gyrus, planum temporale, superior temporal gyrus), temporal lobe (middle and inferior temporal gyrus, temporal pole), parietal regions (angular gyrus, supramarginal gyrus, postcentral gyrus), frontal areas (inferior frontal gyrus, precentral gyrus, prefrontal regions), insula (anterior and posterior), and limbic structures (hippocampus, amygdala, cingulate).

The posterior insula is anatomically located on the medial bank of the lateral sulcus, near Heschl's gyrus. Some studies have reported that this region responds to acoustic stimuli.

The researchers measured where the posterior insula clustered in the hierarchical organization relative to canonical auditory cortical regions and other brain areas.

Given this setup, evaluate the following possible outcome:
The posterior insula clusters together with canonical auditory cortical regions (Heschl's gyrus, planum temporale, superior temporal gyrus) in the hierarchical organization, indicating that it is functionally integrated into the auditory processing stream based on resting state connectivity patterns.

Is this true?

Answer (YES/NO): NO